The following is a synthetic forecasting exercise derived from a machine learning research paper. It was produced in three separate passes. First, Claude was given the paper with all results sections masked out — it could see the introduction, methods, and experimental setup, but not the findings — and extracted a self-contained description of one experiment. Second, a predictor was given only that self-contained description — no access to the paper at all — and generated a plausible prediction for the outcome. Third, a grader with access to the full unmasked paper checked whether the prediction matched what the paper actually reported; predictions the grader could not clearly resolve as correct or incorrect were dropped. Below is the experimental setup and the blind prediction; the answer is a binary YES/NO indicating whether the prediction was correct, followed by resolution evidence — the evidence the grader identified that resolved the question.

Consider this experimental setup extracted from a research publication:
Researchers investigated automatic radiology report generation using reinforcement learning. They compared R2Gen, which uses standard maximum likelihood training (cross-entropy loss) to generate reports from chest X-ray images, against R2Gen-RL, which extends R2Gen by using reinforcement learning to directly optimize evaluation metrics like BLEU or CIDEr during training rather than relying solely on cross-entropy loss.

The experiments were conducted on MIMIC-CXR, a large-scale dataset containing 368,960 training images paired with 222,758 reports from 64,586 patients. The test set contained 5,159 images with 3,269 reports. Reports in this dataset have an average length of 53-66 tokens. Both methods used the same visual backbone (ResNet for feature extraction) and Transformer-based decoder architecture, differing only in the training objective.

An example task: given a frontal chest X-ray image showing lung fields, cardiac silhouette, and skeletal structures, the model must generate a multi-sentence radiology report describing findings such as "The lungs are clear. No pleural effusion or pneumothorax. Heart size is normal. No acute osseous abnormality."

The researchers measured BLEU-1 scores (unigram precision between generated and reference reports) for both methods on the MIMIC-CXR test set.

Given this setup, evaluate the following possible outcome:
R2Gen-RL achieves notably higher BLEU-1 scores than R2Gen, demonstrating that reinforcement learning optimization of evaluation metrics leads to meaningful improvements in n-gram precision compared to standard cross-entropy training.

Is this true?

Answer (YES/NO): NO